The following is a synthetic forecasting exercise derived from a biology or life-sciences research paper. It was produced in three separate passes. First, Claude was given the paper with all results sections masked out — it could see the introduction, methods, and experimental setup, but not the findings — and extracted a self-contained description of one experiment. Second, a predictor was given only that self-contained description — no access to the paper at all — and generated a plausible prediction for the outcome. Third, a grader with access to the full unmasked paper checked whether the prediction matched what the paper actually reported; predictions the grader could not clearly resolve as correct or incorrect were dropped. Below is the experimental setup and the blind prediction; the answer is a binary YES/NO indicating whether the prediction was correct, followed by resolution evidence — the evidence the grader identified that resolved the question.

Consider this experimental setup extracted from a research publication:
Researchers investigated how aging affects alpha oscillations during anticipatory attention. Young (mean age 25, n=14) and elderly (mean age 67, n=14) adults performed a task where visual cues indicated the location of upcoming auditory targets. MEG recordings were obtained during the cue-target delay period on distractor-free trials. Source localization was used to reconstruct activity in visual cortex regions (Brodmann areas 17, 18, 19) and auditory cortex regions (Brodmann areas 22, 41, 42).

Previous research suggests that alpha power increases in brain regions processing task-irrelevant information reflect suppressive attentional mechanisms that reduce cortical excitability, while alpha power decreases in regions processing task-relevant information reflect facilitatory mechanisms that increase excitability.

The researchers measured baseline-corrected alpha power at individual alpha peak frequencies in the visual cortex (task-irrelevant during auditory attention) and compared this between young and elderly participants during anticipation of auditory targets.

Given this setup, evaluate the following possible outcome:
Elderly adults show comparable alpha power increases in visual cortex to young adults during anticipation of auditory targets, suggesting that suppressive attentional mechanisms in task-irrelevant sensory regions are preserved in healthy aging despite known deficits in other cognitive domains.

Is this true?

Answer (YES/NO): NO